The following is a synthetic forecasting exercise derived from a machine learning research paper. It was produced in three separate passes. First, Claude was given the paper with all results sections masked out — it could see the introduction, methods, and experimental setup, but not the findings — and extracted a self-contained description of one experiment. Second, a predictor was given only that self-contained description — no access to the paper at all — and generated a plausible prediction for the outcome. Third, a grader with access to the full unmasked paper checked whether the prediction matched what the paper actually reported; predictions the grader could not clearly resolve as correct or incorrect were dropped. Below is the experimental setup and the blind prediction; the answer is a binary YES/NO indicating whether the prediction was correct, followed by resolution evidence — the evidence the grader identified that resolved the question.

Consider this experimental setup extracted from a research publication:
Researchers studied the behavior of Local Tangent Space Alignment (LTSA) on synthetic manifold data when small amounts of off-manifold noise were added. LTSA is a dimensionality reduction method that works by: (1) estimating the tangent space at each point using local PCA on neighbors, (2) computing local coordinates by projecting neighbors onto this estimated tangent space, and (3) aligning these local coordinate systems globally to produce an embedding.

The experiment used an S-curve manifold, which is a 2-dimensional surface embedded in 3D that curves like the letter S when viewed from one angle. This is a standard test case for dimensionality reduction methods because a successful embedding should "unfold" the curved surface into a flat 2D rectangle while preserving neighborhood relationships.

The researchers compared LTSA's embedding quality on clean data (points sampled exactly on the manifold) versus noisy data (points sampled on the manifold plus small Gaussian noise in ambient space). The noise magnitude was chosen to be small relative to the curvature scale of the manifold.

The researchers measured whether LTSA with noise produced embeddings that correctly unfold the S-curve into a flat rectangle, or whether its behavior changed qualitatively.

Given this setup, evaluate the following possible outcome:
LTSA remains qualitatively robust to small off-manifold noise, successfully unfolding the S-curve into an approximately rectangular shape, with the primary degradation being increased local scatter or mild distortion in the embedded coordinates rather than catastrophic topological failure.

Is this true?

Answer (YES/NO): NO